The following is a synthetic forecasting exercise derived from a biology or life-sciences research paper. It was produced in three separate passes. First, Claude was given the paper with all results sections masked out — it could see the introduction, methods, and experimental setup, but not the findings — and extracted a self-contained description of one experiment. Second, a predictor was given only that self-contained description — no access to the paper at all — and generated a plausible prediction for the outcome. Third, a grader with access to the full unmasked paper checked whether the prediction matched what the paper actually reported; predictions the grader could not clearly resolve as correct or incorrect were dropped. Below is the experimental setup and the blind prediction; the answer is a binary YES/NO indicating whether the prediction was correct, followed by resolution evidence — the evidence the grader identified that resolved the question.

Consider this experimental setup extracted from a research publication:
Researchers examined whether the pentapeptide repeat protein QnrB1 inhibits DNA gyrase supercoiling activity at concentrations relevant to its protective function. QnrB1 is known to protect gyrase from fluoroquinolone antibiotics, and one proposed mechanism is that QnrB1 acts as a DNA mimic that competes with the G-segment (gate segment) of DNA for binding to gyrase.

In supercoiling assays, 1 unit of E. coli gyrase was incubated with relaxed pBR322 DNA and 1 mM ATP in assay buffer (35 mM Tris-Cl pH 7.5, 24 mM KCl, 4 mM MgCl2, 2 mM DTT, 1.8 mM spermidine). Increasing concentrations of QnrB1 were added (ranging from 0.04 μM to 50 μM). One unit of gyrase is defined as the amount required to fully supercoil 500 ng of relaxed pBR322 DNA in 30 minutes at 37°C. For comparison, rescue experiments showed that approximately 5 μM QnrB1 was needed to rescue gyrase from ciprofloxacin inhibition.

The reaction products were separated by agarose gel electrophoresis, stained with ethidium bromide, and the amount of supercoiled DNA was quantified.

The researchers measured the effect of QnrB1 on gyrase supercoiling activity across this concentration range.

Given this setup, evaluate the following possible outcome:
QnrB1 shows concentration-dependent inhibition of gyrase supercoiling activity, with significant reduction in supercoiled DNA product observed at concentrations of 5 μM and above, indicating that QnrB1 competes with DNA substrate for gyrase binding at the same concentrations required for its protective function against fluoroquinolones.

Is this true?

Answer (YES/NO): NO